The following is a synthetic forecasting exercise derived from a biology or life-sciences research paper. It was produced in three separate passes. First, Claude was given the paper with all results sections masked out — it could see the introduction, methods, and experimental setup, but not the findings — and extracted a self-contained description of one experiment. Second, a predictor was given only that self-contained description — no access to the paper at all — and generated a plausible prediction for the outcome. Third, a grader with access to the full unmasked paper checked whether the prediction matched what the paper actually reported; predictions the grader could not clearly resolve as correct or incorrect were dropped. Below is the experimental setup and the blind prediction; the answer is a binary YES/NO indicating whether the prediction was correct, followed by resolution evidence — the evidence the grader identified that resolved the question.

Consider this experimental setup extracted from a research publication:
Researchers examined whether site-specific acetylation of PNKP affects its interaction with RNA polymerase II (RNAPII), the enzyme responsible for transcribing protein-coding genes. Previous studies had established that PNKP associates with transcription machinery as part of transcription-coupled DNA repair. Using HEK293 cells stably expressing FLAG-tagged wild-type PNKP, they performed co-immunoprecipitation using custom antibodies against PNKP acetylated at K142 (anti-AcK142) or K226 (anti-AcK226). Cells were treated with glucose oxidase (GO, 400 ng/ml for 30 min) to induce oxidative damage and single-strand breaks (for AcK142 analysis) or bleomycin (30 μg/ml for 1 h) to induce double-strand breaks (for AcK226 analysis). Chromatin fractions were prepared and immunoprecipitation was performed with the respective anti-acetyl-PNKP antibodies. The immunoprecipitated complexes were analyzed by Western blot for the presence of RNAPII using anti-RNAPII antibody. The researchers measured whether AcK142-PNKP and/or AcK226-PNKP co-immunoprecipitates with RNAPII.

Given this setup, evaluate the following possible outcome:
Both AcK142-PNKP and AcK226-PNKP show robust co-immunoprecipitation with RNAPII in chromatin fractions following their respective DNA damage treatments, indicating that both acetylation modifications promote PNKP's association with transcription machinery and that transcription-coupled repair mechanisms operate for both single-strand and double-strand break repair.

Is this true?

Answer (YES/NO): YES